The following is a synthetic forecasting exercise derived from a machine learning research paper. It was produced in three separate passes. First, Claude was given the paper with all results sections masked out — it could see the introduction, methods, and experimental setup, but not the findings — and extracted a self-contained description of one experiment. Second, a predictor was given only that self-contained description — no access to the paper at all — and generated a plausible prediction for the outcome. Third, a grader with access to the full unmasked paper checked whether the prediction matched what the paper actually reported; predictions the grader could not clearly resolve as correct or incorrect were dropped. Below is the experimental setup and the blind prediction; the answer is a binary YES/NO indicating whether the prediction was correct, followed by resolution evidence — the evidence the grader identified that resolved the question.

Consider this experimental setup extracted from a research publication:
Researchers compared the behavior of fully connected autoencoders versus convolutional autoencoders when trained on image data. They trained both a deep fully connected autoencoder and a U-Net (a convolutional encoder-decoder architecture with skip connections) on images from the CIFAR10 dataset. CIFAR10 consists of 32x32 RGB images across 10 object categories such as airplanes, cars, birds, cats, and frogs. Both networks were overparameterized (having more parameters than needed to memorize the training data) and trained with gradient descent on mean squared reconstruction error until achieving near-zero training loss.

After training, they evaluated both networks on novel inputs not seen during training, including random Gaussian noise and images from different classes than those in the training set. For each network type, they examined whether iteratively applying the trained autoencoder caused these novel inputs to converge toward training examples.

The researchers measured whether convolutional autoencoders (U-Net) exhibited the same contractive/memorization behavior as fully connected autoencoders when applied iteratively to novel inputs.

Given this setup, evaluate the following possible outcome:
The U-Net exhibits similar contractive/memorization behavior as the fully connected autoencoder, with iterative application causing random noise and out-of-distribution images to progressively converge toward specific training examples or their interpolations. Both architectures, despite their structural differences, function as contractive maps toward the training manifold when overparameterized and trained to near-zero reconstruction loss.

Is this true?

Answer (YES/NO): YES